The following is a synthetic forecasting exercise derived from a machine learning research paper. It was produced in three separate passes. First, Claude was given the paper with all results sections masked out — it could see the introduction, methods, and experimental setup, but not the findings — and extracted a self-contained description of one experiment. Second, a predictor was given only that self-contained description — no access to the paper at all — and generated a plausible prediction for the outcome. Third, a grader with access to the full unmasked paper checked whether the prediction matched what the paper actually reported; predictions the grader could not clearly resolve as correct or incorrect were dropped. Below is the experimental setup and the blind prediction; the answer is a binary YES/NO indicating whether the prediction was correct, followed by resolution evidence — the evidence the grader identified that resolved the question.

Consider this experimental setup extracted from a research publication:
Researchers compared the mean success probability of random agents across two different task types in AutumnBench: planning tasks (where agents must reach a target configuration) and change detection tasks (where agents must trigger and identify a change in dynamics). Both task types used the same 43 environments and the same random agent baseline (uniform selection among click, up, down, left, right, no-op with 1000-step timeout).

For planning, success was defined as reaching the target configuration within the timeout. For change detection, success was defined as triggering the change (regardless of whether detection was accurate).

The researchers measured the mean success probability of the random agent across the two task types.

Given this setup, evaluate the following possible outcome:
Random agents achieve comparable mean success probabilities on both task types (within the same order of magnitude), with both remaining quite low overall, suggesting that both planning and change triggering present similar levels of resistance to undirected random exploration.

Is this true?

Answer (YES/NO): NO